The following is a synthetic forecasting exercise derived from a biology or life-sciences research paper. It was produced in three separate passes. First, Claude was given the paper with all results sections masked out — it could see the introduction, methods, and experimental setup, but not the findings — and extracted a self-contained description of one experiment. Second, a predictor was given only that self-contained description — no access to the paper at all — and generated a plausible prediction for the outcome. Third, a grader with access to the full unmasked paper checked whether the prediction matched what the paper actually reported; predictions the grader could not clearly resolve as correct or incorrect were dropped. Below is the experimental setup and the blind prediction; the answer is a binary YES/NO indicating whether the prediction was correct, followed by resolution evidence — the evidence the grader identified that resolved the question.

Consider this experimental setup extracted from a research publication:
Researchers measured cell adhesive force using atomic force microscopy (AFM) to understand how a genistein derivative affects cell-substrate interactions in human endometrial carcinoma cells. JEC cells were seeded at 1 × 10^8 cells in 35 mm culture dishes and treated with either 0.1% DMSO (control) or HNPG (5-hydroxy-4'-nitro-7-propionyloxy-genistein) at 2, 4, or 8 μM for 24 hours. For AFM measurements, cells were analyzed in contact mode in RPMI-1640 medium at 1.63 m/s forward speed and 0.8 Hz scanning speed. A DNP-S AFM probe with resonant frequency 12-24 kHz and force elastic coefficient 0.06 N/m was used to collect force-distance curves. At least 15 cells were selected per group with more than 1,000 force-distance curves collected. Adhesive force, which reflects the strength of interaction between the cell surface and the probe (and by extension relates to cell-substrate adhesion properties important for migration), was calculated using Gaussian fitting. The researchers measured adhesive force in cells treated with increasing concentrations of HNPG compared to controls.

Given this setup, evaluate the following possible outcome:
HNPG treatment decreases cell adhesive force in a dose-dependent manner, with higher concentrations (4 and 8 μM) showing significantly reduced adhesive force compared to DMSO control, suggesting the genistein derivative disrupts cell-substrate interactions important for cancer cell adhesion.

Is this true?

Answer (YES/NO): NO